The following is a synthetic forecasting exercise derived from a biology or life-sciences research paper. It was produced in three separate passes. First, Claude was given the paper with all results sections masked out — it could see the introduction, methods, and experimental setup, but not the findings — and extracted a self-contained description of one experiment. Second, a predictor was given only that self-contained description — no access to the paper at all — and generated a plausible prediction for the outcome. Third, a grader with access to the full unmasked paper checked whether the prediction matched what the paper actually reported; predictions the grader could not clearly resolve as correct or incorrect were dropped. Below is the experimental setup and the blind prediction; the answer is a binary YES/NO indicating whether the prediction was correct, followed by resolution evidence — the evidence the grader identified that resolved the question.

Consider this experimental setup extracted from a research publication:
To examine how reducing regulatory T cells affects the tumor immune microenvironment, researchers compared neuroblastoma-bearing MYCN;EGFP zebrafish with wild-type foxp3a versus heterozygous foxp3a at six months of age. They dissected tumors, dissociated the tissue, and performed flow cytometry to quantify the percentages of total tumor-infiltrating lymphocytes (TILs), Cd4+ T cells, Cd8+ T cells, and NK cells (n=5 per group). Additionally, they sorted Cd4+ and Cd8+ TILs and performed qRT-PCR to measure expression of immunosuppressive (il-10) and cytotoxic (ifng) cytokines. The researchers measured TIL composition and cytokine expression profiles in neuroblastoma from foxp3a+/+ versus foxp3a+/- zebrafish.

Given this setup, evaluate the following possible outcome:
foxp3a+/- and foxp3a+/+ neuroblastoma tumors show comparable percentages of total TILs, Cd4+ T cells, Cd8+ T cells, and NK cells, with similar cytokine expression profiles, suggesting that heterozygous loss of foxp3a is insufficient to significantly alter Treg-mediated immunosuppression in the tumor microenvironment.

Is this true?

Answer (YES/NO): NO